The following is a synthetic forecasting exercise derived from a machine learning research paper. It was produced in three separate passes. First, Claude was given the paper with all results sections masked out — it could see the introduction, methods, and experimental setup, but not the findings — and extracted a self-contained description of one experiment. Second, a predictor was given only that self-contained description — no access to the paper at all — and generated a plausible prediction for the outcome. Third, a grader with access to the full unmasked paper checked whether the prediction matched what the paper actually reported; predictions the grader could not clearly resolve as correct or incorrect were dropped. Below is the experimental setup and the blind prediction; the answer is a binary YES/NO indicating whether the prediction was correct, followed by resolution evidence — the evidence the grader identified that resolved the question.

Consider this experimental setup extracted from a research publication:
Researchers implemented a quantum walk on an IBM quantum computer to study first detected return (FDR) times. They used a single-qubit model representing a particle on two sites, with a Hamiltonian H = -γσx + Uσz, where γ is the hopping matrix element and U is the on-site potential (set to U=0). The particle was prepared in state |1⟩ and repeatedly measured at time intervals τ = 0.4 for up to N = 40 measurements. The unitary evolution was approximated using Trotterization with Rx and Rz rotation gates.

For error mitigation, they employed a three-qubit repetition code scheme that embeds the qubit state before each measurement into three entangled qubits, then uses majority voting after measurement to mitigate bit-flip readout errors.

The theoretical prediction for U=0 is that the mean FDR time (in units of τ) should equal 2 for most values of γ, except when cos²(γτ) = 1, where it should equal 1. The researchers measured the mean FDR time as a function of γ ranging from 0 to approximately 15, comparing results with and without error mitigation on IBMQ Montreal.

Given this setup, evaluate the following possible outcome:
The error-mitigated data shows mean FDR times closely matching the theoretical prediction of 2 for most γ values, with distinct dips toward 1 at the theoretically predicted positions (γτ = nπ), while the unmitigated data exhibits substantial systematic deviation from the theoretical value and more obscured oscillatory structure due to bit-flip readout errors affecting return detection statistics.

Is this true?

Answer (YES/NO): NO